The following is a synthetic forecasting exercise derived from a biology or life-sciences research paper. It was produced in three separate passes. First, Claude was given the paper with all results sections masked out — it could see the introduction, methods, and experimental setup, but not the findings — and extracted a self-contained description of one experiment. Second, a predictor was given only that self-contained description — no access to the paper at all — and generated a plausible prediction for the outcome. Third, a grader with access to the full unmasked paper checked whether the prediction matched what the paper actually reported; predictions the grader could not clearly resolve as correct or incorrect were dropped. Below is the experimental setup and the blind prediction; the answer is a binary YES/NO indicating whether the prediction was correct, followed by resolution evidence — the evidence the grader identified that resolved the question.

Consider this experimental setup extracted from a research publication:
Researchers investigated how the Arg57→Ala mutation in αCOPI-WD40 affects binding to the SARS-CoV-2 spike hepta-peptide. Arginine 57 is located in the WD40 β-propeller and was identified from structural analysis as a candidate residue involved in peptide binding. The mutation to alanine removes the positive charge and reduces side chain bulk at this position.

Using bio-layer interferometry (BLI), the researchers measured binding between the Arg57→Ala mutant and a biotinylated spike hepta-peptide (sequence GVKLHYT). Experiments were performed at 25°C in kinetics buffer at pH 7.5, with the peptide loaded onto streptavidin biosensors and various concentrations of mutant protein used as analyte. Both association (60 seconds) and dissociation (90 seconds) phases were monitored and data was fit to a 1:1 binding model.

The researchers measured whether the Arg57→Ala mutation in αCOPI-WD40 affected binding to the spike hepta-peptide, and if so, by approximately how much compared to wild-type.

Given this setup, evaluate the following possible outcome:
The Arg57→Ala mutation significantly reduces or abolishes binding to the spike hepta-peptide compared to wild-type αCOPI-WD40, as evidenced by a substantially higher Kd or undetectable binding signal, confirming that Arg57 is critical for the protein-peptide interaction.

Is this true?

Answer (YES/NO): YES